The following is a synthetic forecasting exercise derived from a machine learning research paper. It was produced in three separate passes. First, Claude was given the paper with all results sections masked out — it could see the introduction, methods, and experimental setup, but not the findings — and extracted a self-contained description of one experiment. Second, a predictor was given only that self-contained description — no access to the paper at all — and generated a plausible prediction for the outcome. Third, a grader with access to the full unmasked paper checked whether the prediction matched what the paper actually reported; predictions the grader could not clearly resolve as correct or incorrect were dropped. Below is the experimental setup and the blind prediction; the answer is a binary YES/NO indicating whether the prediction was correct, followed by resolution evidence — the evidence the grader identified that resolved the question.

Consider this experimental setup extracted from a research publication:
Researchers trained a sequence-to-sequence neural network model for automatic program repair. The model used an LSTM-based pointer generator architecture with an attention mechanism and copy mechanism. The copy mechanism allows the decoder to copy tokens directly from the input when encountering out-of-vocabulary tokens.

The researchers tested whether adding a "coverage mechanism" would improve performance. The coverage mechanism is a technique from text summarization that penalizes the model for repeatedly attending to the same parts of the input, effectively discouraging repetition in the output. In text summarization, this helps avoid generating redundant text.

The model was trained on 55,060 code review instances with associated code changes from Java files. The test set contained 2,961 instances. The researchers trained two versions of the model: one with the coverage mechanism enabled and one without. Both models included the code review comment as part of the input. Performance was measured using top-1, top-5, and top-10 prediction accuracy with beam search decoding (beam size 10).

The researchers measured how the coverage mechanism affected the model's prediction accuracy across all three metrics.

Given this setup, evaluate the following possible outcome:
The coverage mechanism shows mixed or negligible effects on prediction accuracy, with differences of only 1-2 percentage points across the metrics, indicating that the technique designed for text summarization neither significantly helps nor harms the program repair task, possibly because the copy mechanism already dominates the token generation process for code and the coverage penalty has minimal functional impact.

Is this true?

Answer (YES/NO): NO